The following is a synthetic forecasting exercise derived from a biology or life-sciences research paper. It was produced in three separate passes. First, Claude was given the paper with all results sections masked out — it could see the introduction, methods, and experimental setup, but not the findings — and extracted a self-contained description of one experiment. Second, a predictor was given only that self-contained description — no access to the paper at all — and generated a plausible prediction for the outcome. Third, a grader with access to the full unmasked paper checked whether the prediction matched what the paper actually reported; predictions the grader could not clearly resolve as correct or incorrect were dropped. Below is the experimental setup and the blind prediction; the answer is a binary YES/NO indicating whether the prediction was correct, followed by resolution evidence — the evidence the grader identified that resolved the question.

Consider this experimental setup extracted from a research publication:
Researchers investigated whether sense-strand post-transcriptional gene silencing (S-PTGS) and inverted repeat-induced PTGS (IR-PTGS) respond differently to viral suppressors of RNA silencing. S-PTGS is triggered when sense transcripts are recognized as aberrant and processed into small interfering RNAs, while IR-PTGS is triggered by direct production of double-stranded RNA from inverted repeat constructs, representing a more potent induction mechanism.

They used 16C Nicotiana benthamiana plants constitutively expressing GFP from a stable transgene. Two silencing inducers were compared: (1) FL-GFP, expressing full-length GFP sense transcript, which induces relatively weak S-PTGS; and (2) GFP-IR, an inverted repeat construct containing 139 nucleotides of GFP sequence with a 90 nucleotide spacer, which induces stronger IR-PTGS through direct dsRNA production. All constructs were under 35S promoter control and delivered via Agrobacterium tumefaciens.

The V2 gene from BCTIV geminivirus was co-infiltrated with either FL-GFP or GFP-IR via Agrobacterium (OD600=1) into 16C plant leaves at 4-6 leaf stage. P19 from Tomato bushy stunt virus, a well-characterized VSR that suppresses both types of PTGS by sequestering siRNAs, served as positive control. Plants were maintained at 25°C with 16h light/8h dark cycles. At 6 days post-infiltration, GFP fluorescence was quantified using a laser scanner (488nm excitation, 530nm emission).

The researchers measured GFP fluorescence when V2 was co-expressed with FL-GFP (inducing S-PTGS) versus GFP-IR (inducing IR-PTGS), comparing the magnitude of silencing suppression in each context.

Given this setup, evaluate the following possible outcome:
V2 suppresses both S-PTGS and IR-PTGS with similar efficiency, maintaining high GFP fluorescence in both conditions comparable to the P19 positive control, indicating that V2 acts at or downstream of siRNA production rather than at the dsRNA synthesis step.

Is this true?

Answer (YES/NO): NO